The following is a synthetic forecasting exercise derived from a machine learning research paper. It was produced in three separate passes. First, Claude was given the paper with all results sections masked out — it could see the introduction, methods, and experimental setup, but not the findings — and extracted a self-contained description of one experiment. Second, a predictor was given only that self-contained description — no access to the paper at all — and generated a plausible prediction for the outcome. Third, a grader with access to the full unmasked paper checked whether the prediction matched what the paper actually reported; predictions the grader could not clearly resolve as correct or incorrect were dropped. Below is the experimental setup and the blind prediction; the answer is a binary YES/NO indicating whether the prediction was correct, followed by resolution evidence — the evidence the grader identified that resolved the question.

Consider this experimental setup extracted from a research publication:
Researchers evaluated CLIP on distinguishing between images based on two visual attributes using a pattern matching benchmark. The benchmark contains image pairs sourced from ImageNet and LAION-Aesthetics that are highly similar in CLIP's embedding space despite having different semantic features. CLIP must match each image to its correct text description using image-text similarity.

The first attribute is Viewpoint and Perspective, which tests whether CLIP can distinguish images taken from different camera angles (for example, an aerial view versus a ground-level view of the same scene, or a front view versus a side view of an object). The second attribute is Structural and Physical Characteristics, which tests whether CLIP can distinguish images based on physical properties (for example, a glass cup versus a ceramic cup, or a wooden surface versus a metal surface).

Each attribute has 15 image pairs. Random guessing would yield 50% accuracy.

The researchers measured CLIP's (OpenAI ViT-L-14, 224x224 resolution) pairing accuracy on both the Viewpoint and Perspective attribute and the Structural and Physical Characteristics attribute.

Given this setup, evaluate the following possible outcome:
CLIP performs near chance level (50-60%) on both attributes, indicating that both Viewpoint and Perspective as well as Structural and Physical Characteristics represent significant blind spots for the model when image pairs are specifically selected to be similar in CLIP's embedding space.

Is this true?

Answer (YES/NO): NO